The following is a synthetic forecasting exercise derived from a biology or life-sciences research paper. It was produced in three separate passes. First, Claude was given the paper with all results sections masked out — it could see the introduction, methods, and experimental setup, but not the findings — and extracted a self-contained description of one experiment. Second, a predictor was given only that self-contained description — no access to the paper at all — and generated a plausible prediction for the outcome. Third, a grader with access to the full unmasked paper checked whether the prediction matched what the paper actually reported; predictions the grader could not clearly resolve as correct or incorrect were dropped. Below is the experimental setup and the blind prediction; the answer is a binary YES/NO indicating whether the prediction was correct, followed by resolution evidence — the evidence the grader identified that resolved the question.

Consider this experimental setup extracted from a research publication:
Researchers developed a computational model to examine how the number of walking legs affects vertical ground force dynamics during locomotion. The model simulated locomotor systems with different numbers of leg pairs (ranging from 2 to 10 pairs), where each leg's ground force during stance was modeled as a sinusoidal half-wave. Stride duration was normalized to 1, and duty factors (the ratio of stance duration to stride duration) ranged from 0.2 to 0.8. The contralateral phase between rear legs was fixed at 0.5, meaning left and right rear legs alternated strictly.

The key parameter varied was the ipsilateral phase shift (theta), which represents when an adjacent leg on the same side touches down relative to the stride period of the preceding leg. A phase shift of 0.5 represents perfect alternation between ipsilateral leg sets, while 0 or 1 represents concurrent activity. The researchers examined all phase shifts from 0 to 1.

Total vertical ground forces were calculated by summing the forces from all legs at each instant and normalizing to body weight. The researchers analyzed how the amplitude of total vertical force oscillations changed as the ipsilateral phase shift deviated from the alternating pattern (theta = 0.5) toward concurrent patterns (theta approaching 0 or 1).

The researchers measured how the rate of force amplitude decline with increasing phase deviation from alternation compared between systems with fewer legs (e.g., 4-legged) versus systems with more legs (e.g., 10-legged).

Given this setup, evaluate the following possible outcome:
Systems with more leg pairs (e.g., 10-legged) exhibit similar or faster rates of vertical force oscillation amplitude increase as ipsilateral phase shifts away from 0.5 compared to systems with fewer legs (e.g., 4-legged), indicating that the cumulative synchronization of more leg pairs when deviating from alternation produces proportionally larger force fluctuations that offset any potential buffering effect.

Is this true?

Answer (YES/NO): YES